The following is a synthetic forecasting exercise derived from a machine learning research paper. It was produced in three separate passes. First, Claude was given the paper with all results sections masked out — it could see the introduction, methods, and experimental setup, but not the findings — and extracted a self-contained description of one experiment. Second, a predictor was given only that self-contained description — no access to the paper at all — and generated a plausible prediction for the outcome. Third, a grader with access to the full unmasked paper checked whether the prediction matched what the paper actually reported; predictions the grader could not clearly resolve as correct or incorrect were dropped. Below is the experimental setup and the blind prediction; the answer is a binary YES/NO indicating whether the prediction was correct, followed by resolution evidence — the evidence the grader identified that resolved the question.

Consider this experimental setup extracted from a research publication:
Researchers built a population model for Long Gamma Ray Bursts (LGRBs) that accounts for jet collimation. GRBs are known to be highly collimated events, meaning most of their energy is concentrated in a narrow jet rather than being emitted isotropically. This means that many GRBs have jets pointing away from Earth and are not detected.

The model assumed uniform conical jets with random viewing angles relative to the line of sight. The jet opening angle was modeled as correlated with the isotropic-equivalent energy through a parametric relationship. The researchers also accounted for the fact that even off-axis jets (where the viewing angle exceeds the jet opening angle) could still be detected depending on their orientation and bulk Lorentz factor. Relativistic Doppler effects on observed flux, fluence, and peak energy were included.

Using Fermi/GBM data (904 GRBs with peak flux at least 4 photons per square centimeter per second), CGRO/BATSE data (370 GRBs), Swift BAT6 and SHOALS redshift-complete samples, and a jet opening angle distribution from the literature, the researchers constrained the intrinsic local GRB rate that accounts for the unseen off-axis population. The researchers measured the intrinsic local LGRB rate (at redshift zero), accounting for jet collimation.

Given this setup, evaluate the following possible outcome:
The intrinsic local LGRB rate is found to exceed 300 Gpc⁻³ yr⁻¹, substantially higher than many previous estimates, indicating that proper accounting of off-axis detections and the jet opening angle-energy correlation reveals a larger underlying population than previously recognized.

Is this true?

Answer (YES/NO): NO